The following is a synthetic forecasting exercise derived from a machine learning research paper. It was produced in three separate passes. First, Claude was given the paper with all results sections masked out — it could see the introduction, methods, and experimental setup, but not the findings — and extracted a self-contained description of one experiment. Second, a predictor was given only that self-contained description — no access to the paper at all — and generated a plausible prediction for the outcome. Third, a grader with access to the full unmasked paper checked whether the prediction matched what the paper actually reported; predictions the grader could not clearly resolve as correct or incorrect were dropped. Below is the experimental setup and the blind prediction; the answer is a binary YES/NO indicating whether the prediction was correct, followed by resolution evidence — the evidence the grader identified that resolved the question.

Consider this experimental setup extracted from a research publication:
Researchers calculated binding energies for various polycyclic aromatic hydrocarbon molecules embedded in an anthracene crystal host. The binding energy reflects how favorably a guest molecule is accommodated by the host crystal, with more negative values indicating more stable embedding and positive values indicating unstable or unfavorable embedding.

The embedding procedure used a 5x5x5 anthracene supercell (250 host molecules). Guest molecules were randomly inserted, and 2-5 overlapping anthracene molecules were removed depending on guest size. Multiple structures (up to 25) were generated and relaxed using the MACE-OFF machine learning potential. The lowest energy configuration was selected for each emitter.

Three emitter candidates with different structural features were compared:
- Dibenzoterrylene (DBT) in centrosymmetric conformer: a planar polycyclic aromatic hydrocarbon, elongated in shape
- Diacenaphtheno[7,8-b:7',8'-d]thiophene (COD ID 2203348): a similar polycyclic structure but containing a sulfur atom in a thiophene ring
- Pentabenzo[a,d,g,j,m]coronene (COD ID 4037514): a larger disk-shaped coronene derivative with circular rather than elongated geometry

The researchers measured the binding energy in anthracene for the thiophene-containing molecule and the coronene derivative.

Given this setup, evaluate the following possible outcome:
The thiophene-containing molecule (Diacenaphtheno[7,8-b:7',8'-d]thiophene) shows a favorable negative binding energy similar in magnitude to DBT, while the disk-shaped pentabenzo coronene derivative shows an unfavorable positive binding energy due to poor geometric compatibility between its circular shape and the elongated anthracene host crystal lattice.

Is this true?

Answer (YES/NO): NO